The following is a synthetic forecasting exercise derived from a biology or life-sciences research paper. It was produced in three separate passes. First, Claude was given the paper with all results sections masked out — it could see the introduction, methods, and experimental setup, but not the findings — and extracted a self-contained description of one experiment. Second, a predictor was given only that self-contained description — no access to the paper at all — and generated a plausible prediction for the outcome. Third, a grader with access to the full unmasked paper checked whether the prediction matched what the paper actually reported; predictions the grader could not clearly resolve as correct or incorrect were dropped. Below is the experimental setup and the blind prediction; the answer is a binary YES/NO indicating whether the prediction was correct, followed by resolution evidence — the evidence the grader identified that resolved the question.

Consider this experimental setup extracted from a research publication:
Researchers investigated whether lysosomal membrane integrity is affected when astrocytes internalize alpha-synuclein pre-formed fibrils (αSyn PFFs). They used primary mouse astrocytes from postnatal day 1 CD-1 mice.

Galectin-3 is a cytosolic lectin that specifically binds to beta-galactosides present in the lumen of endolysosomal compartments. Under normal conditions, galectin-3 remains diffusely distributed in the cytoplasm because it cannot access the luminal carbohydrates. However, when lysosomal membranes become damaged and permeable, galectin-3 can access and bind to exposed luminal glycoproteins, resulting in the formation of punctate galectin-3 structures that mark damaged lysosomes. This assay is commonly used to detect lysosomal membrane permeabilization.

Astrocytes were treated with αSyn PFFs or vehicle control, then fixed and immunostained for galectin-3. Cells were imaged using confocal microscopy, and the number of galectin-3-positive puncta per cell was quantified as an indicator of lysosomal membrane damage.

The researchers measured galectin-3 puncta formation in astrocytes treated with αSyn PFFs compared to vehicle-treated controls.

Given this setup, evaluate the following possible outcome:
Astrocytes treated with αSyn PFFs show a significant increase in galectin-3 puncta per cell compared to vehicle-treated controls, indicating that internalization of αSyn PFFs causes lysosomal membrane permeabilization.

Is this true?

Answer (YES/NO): NO